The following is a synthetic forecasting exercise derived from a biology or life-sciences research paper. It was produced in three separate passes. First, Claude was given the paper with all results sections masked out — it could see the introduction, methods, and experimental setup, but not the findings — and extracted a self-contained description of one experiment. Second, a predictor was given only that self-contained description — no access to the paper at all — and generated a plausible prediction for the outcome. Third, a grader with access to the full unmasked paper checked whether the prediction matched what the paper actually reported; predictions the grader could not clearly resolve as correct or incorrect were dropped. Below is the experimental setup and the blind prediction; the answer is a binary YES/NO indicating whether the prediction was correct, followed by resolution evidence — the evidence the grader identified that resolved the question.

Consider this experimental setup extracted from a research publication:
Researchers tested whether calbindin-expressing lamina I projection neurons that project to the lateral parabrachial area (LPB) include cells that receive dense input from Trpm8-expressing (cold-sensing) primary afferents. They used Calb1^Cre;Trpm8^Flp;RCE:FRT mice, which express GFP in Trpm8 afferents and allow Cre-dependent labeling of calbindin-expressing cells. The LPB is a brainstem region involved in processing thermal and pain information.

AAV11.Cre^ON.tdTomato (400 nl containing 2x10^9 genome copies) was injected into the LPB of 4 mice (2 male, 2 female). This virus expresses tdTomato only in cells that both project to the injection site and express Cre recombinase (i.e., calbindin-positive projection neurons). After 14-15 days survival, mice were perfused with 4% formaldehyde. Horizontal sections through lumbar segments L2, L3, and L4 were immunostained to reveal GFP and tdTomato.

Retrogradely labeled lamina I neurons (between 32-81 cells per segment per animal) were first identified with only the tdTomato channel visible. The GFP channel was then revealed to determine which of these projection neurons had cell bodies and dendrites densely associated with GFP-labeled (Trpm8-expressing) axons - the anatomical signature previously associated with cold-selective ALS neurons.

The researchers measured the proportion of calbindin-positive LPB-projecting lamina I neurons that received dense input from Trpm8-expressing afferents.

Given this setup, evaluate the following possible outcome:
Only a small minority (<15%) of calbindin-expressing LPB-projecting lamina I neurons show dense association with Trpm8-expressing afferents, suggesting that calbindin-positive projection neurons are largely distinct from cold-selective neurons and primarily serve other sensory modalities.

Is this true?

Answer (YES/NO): NO